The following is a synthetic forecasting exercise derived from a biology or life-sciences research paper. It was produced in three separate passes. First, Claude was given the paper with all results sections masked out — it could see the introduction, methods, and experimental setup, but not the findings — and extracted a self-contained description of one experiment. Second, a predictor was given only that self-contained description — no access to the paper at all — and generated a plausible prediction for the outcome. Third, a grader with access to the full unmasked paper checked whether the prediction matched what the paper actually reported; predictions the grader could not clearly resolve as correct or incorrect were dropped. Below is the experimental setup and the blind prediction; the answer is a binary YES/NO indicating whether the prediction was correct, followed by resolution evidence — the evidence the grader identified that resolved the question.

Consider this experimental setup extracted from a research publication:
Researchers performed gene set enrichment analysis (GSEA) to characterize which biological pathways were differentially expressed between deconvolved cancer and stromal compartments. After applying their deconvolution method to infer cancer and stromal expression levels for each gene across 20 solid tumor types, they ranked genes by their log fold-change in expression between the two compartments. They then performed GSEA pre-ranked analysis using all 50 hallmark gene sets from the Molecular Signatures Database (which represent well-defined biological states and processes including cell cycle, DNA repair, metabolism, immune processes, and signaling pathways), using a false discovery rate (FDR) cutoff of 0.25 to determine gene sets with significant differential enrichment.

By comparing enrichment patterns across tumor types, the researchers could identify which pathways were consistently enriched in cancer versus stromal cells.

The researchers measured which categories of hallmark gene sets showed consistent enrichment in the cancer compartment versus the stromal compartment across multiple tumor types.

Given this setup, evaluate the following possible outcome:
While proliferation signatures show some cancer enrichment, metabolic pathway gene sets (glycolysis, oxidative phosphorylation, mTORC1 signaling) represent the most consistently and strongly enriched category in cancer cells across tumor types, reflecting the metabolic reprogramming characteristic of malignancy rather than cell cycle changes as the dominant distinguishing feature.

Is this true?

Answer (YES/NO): NO